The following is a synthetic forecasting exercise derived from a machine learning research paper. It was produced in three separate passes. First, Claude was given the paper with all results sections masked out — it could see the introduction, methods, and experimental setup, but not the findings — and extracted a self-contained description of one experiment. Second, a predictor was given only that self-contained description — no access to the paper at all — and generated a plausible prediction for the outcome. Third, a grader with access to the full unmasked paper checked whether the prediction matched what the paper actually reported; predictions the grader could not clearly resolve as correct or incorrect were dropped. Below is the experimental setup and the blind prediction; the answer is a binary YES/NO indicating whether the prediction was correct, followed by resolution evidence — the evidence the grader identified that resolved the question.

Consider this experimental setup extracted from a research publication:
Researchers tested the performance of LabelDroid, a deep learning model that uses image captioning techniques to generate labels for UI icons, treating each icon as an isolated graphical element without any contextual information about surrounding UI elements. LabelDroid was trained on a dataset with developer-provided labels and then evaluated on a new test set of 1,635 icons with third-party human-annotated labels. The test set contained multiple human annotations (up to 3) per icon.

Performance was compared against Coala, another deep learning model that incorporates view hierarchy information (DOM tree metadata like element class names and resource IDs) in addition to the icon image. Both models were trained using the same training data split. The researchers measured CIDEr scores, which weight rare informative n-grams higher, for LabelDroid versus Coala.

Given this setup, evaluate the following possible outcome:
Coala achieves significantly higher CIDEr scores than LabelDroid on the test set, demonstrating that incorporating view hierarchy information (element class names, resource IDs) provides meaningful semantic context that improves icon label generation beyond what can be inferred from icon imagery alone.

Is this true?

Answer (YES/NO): YES